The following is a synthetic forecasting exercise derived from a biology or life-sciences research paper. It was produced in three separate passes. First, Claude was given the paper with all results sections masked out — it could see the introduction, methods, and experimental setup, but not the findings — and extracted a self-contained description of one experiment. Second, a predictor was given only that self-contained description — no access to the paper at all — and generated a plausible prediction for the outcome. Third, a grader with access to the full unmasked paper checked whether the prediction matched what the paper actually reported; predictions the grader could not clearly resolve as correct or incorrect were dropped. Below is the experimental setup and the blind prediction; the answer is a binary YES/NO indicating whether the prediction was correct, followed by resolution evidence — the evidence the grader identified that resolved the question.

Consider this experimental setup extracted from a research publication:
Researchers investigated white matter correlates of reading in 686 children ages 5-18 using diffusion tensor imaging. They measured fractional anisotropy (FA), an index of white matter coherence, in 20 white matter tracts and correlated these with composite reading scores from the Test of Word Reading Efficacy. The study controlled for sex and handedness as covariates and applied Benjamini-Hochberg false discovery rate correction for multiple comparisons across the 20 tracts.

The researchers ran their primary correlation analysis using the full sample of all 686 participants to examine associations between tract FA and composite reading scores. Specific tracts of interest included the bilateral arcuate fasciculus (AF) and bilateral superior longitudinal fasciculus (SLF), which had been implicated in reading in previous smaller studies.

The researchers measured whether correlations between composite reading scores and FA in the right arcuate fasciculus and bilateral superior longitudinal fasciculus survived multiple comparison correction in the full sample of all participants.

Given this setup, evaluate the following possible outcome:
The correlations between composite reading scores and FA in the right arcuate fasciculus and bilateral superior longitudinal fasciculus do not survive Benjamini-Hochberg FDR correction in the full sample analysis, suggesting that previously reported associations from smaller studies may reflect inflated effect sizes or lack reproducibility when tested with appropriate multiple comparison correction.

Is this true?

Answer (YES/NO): YES